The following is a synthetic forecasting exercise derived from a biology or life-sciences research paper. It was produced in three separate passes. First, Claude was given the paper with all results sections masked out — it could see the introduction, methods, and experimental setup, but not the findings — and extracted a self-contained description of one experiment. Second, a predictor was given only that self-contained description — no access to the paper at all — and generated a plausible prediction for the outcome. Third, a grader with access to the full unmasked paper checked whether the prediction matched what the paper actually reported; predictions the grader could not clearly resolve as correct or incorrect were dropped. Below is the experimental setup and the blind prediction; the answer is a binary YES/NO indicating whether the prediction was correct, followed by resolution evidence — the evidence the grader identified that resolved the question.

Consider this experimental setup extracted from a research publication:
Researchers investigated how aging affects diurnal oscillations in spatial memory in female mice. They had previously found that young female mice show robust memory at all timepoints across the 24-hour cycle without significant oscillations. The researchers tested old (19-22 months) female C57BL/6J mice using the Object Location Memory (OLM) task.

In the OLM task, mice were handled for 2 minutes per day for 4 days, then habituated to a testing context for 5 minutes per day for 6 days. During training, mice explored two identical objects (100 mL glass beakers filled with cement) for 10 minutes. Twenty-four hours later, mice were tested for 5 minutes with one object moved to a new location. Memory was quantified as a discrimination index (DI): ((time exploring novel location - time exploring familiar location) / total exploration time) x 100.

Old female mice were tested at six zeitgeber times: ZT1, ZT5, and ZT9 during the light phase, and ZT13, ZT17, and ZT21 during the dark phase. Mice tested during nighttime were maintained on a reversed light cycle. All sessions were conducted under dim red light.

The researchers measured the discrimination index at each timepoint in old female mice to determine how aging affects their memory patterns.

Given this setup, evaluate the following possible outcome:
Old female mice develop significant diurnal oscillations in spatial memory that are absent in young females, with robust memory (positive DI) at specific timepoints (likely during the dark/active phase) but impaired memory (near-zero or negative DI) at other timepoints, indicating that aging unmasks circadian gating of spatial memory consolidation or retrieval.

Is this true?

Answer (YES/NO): NO